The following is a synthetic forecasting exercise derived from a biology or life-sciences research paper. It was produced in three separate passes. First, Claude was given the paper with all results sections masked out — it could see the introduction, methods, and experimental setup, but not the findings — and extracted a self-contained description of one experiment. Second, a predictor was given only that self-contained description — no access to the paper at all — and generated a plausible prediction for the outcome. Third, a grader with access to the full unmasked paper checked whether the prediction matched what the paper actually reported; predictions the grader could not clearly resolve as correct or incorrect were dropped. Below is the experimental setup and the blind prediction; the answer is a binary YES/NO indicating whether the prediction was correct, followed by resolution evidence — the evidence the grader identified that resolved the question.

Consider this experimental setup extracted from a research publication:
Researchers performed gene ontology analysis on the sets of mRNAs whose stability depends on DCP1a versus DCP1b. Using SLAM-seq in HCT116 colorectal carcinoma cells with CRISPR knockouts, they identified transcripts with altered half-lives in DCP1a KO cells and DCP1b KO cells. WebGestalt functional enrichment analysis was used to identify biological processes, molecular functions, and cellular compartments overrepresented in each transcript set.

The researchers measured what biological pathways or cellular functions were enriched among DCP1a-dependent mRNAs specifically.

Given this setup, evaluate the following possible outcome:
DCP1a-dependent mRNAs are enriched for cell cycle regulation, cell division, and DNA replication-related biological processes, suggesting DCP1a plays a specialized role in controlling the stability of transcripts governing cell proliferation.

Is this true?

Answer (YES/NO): NO